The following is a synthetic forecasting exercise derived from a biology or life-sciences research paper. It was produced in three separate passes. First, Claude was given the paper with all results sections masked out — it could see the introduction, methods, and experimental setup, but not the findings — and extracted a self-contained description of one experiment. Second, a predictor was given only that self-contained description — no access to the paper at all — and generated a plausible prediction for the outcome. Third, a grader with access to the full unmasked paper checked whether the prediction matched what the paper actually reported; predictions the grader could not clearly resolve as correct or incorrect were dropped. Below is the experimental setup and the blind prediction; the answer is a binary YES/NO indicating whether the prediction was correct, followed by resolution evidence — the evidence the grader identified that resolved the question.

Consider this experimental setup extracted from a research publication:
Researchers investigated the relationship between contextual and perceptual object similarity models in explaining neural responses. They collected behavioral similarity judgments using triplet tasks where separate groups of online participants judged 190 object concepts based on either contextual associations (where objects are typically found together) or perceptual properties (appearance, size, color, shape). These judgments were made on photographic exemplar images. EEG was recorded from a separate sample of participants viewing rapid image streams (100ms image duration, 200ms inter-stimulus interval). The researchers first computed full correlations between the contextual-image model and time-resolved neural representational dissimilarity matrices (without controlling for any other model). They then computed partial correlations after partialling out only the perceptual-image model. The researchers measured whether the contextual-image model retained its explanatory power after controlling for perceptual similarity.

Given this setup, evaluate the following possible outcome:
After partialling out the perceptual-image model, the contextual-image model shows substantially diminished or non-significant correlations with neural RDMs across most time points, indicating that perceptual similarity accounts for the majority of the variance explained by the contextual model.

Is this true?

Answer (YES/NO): NO